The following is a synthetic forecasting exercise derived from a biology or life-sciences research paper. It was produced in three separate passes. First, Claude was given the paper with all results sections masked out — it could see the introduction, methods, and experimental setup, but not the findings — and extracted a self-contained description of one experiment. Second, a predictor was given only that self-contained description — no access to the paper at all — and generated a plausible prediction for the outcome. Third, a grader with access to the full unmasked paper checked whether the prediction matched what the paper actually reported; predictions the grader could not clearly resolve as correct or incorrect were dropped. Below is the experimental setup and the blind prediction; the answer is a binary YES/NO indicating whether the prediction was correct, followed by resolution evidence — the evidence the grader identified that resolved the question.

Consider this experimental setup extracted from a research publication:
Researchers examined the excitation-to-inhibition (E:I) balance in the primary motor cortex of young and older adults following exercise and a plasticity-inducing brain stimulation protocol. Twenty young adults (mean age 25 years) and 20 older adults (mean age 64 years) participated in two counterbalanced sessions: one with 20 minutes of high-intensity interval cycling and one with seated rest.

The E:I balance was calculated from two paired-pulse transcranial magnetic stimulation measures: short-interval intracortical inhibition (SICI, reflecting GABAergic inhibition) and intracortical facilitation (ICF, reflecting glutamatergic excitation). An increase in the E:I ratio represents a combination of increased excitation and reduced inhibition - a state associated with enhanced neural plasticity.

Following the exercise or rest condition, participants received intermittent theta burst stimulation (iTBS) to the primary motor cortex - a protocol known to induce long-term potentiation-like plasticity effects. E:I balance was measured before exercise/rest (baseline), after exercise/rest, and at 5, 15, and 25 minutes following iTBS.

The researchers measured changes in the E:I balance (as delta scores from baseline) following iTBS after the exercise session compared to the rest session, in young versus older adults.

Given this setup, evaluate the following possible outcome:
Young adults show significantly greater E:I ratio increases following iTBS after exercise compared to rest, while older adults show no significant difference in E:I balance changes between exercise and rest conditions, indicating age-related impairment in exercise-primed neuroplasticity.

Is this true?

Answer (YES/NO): NO